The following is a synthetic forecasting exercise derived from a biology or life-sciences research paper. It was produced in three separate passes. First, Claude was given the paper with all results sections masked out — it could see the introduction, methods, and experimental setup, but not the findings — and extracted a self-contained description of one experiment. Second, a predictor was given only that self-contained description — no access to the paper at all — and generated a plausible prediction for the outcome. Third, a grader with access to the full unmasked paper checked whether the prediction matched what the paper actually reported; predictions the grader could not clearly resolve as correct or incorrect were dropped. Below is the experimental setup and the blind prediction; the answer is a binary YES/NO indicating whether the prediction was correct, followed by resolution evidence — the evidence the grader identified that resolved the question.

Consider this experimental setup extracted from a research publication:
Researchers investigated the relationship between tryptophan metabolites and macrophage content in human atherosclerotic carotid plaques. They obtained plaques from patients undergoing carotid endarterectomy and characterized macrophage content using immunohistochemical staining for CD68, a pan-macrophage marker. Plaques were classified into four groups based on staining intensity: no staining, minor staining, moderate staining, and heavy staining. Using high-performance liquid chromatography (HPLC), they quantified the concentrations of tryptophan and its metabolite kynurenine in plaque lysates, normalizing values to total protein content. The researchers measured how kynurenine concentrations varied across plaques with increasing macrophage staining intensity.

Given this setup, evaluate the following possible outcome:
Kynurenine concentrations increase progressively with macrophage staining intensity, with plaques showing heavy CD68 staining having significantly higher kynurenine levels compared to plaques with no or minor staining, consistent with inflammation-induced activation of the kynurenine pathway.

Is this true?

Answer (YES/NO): YES